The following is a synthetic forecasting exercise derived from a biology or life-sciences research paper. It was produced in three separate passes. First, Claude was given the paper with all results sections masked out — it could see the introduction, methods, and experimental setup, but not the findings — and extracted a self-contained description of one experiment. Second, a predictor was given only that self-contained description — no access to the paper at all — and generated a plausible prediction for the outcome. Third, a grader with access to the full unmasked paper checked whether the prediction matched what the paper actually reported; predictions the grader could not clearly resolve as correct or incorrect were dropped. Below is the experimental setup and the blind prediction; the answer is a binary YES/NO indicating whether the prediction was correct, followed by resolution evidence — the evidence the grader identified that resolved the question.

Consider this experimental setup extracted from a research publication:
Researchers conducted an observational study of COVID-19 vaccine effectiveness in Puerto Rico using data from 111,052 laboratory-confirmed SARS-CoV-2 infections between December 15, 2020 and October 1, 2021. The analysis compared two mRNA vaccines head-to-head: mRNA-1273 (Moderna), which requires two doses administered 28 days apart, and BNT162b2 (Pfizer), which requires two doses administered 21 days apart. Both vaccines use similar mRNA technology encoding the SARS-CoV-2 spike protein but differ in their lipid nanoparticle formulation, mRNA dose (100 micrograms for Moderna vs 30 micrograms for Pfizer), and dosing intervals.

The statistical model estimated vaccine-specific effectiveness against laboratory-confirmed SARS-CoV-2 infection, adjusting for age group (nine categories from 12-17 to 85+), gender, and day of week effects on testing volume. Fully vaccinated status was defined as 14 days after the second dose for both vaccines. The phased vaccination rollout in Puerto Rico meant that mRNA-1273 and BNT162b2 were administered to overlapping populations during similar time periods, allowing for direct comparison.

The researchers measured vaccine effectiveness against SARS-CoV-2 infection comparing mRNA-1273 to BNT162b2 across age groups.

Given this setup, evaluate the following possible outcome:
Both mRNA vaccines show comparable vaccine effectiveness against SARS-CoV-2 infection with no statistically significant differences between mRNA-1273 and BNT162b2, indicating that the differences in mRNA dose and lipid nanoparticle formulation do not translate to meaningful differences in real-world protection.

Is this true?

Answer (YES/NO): NO